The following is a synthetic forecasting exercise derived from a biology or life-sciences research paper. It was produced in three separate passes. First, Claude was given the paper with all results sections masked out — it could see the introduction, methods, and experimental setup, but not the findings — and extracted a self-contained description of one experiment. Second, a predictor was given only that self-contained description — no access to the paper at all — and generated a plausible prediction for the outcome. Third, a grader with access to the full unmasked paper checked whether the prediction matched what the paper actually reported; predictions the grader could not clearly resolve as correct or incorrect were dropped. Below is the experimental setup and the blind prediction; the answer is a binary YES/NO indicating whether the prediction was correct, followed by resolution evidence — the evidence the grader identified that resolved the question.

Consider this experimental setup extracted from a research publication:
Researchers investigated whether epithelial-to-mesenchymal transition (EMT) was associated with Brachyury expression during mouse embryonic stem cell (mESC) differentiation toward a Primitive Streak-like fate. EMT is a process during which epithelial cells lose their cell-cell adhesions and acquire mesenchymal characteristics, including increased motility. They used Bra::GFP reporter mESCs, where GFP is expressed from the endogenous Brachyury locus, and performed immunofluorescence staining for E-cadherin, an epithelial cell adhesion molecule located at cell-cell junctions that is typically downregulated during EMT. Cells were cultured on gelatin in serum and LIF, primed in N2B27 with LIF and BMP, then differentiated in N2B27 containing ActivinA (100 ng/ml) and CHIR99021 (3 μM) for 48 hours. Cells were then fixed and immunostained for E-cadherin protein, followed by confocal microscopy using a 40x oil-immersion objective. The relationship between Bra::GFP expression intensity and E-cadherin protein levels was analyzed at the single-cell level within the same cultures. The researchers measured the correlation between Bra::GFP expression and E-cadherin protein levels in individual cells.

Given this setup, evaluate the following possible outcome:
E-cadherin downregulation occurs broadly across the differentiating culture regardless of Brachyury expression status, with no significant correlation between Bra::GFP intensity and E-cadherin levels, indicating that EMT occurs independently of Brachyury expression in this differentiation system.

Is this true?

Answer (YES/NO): NO